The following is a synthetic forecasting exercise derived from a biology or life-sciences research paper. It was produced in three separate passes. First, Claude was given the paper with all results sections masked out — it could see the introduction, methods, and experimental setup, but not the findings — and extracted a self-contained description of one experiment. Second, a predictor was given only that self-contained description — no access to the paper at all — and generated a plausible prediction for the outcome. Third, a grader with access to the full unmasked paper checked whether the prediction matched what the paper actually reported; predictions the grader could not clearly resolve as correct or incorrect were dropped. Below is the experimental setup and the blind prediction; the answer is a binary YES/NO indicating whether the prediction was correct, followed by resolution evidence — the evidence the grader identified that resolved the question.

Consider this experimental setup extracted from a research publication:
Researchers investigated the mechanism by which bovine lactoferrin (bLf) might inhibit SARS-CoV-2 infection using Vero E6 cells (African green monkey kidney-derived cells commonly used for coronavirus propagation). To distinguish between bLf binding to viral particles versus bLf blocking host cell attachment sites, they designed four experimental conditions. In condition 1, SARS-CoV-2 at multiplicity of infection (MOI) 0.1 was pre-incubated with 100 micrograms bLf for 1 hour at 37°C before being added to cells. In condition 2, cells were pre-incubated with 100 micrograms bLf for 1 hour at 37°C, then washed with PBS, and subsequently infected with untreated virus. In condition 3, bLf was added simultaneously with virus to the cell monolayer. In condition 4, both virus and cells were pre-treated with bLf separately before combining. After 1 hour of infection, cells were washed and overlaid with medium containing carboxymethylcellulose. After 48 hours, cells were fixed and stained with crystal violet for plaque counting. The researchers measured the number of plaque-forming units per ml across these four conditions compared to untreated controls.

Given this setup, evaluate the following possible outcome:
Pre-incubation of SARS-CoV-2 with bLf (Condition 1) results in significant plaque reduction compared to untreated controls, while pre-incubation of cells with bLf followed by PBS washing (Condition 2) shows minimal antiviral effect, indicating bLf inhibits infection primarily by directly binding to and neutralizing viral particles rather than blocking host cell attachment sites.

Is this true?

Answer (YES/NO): YES